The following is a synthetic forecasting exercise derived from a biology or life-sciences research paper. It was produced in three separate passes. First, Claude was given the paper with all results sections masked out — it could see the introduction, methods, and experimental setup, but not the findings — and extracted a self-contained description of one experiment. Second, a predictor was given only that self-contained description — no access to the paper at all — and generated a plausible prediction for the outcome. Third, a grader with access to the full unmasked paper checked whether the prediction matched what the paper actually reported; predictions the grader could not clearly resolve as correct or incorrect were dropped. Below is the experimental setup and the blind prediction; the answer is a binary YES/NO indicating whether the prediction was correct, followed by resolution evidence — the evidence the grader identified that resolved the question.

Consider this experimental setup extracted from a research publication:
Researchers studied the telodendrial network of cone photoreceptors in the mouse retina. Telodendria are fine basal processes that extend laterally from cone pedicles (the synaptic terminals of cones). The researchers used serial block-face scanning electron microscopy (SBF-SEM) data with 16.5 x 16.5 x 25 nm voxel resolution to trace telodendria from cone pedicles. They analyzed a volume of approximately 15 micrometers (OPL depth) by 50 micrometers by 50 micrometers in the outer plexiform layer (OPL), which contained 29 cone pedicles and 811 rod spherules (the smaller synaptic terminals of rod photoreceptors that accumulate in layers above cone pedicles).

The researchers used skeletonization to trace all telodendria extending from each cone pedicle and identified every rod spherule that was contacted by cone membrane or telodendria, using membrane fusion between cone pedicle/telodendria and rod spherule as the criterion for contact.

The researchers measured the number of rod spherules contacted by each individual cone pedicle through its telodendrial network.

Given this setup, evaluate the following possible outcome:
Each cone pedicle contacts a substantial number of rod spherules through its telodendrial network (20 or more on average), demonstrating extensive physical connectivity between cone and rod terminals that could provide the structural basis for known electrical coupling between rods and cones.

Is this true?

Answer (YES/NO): YES